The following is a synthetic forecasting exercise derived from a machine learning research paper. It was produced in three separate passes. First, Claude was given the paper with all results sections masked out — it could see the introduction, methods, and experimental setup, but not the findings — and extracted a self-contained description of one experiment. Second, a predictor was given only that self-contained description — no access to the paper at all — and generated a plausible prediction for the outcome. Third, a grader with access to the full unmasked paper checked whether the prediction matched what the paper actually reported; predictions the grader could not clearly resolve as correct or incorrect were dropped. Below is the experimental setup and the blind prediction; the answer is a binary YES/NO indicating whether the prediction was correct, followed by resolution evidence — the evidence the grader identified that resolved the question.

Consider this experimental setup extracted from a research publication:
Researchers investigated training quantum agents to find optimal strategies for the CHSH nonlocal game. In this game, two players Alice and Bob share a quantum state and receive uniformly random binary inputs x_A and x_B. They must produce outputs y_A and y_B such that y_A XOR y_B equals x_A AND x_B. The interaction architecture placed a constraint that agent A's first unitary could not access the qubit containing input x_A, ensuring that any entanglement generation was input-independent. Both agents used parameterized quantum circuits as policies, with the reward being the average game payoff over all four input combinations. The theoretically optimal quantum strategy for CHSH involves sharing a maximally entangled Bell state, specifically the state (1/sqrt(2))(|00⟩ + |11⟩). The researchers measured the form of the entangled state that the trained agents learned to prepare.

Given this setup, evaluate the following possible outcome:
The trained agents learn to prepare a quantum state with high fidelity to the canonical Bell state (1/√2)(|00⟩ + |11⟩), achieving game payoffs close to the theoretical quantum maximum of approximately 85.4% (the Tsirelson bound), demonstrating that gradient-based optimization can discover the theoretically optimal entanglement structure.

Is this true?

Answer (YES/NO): NO